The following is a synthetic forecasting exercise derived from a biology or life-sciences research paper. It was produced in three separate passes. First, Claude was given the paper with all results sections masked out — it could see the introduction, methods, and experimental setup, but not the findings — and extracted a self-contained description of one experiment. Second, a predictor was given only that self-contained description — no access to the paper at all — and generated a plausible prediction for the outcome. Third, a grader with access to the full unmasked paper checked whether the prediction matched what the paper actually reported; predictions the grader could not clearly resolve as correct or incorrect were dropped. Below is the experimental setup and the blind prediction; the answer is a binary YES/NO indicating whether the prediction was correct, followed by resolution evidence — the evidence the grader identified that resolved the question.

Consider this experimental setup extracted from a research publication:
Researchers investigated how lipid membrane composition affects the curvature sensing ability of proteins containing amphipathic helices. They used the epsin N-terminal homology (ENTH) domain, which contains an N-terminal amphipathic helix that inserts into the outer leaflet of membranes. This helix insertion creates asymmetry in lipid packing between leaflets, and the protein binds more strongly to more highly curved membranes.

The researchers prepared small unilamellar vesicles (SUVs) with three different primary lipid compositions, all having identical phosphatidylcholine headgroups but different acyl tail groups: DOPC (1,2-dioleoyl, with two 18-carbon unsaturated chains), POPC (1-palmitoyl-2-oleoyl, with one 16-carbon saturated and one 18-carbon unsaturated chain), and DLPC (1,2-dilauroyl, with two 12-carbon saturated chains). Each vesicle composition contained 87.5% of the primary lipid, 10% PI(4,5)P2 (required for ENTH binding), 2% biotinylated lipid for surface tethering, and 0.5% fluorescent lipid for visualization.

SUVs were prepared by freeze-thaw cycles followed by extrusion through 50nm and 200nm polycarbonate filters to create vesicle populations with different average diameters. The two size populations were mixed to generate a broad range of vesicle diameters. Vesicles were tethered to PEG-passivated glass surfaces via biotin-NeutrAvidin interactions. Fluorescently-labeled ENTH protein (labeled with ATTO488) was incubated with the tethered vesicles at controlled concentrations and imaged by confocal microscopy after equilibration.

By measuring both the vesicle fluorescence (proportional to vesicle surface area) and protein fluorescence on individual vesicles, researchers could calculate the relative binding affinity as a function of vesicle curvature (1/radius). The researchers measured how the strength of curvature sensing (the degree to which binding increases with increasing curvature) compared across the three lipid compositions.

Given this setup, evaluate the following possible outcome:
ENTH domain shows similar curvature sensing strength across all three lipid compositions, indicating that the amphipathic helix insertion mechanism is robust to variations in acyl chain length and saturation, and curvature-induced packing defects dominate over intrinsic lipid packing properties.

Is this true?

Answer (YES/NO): NO